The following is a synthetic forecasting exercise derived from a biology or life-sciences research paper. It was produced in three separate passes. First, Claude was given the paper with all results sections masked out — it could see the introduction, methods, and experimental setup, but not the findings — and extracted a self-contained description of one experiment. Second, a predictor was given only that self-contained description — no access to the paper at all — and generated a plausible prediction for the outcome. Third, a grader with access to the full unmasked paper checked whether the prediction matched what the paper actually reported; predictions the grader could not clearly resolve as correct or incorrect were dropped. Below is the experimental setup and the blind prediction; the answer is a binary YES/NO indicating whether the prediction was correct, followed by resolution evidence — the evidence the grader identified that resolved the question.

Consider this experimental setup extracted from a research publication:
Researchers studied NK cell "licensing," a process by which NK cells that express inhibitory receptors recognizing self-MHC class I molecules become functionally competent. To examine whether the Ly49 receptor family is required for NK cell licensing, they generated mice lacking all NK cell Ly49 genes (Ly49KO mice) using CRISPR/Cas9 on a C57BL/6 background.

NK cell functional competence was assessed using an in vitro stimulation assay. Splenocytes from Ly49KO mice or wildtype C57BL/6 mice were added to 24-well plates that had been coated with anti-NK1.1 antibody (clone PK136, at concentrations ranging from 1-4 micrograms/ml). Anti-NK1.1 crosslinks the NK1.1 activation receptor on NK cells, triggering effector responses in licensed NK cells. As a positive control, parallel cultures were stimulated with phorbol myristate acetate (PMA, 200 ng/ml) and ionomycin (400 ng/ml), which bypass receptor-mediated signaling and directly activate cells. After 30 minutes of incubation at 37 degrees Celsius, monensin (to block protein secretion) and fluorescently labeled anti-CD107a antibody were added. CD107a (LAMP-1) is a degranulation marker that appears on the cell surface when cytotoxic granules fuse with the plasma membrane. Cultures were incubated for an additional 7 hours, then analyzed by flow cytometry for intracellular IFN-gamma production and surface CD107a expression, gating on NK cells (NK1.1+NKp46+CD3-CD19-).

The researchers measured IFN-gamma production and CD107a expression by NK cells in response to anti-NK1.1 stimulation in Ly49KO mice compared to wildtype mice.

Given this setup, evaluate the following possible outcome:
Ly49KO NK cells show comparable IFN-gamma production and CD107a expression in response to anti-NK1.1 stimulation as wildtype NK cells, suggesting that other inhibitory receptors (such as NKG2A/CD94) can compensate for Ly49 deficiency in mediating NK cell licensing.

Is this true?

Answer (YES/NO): NO